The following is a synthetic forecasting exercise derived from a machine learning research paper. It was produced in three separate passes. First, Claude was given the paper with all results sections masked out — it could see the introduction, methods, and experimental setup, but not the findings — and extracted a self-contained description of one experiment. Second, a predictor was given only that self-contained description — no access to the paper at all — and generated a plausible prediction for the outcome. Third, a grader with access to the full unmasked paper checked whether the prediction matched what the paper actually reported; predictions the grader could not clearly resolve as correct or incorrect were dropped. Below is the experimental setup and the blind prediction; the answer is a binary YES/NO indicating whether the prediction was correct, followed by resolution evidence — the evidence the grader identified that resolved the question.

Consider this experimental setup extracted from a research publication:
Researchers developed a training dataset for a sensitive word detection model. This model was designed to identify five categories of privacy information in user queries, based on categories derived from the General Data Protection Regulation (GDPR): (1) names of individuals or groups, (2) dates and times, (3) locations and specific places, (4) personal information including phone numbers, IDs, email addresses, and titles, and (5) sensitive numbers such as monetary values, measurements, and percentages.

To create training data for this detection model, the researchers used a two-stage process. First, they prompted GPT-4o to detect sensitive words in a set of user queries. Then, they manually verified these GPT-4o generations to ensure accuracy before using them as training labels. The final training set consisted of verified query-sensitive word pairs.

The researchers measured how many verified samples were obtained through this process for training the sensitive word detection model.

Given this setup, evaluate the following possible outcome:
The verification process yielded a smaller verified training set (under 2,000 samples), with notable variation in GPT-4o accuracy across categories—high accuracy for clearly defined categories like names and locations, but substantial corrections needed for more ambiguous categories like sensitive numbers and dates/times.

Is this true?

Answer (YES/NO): NO